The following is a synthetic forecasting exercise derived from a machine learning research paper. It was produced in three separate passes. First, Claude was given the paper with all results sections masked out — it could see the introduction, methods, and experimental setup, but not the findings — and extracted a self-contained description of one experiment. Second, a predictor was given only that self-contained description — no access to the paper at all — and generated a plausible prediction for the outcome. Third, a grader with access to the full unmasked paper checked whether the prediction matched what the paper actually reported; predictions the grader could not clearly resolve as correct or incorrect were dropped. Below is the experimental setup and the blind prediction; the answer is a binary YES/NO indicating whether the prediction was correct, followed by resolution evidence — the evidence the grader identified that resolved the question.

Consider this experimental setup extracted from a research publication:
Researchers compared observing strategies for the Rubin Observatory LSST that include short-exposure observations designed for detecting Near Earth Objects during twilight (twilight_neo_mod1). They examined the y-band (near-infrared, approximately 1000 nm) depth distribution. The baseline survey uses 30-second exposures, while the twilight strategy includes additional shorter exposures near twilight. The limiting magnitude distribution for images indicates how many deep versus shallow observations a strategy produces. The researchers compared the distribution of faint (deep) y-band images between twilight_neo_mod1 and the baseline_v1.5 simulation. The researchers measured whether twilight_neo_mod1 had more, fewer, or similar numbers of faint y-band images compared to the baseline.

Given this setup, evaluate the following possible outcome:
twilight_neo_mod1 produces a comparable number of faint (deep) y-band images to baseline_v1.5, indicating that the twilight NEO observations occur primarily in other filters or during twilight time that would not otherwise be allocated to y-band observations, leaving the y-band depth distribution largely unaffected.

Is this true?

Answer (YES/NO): NO